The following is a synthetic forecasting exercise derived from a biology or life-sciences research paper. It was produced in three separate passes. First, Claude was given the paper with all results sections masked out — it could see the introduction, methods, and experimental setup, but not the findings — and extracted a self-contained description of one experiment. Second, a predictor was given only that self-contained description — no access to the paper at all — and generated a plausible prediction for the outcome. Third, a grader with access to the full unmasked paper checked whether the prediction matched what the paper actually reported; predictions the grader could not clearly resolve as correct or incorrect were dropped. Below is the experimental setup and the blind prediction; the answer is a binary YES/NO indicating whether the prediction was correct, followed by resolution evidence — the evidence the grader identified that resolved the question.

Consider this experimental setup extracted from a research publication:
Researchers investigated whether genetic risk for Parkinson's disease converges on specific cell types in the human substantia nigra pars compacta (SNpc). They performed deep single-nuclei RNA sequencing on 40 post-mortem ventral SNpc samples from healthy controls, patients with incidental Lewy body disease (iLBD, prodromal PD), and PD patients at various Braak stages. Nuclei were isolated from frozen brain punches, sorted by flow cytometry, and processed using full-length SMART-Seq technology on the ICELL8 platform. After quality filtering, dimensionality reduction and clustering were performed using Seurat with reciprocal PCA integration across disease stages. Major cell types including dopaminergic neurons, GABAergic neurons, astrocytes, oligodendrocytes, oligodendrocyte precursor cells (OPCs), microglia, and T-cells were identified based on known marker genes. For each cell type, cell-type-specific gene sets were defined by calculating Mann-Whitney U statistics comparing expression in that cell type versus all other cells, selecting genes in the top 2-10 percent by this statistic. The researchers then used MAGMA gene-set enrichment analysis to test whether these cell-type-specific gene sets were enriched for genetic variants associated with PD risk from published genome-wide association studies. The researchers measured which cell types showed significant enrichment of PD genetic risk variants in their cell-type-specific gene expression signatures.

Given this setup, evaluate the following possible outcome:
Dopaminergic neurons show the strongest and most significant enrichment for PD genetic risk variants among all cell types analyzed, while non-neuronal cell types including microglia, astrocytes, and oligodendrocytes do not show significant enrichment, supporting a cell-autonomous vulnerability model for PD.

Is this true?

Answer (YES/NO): NO